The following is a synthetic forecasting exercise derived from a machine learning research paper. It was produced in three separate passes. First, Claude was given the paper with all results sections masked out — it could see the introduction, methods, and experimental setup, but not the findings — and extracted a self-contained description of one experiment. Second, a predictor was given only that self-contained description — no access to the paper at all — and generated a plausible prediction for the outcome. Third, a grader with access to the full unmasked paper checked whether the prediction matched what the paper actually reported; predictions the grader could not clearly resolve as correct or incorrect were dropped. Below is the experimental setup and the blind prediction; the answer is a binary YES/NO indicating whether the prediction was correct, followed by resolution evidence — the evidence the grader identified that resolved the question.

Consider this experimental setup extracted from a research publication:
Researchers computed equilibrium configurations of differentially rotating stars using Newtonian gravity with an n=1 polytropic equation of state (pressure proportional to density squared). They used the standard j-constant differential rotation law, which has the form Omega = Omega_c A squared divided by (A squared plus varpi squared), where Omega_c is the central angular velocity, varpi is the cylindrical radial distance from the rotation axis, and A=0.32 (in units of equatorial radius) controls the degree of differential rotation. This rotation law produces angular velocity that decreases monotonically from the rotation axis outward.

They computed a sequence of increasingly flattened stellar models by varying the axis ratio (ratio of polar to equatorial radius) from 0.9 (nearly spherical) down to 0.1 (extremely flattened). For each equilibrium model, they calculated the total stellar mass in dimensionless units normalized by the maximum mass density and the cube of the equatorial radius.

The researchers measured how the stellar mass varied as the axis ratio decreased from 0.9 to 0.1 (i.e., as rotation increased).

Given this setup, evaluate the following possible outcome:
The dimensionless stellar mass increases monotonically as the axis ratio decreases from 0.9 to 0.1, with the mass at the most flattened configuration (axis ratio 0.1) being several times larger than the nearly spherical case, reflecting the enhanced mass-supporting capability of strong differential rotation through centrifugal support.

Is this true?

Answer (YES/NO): NO